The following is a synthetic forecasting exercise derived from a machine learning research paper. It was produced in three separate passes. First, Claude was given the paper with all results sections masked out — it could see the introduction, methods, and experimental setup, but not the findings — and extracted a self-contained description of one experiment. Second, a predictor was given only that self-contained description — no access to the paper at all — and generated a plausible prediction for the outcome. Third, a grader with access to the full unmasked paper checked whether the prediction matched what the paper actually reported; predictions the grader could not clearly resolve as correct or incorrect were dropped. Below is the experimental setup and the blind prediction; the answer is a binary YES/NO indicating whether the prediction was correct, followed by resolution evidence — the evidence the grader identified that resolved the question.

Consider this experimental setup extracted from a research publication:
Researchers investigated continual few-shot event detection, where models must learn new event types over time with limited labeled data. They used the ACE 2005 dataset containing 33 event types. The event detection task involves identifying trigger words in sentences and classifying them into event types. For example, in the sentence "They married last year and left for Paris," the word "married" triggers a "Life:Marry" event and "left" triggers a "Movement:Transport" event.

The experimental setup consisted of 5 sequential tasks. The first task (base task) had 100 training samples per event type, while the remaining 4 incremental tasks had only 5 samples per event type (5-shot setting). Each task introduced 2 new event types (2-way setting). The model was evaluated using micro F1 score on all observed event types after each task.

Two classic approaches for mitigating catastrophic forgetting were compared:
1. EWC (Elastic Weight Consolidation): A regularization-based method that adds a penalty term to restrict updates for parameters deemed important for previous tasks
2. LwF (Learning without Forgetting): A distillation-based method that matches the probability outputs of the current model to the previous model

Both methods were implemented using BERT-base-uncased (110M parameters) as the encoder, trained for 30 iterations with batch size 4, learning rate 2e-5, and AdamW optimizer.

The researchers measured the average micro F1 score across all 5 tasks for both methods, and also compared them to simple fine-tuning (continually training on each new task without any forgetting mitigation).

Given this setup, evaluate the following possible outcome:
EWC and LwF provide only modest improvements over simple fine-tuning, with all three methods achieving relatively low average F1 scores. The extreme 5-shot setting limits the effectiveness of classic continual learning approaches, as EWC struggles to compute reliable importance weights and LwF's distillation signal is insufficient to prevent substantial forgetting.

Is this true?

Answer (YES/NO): NO